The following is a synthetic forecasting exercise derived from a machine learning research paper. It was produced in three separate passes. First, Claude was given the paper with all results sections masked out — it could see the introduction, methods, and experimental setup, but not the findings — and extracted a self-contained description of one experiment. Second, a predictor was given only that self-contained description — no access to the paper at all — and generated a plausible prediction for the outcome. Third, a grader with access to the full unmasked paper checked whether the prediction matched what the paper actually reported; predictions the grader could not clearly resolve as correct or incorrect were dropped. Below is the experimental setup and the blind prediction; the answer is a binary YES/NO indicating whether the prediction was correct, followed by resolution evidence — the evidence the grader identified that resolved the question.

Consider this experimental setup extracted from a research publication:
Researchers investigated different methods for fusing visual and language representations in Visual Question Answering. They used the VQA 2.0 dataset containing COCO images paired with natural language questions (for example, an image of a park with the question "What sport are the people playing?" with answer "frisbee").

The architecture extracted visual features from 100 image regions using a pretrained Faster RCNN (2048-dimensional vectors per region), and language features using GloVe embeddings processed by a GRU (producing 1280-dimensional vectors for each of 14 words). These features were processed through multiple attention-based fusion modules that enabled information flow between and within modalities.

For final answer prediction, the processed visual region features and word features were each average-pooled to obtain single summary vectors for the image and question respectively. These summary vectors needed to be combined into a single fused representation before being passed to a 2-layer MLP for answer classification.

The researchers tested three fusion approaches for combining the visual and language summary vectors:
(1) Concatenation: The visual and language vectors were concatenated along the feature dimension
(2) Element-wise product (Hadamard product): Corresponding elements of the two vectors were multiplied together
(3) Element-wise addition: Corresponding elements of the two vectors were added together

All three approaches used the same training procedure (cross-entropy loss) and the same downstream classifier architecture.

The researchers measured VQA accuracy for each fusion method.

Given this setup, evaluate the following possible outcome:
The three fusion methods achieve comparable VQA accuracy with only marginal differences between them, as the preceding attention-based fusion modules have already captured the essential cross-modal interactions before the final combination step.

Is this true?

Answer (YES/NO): YES